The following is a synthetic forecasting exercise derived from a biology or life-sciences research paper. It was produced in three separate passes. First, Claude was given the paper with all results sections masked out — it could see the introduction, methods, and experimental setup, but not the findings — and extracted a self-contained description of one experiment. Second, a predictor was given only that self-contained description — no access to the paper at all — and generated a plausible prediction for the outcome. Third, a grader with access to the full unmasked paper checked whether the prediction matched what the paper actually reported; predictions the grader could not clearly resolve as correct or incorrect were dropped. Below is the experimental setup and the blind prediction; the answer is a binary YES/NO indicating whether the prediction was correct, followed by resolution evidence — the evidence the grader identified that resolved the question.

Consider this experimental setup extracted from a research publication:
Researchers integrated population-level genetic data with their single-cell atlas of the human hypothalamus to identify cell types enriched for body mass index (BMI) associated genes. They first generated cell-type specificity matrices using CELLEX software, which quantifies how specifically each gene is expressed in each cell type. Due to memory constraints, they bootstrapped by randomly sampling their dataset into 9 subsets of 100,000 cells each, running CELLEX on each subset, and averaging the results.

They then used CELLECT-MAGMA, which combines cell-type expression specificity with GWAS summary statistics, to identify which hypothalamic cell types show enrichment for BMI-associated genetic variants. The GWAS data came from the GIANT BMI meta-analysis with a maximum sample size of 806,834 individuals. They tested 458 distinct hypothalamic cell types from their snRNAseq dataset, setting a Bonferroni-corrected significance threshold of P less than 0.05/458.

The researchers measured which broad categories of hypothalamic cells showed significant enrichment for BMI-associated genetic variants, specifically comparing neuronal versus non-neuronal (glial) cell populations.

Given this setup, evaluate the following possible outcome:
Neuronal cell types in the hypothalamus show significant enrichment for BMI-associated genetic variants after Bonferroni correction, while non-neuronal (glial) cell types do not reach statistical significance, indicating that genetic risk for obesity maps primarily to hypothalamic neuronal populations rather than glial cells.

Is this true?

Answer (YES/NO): YES